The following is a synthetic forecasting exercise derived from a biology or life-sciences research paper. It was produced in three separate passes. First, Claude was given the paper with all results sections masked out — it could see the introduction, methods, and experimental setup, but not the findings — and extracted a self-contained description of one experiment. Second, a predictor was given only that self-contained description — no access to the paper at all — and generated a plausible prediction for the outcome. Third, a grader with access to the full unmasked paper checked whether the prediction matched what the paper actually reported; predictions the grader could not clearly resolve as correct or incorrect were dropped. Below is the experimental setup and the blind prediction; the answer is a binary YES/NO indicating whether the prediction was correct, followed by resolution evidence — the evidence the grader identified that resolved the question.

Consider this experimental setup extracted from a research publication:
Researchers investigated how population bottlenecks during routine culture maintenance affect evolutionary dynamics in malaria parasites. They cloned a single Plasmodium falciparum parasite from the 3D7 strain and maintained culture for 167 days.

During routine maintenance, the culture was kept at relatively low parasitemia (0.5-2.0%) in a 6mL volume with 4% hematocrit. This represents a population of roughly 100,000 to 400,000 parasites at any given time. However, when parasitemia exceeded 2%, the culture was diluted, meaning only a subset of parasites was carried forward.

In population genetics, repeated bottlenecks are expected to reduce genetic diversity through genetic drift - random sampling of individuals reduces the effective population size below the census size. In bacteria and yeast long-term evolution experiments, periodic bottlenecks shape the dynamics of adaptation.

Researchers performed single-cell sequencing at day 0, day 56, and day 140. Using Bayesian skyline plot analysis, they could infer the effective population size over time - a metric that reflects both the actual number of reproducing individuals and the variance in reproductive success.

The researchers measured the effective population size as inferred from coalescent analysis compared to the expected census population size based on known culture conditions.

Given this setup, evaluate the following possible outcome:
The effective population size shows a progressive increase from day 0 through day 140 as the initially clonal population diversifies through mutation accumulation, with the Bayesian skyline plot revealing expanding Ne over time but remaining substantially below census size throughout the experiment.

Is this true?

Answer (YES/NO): NO